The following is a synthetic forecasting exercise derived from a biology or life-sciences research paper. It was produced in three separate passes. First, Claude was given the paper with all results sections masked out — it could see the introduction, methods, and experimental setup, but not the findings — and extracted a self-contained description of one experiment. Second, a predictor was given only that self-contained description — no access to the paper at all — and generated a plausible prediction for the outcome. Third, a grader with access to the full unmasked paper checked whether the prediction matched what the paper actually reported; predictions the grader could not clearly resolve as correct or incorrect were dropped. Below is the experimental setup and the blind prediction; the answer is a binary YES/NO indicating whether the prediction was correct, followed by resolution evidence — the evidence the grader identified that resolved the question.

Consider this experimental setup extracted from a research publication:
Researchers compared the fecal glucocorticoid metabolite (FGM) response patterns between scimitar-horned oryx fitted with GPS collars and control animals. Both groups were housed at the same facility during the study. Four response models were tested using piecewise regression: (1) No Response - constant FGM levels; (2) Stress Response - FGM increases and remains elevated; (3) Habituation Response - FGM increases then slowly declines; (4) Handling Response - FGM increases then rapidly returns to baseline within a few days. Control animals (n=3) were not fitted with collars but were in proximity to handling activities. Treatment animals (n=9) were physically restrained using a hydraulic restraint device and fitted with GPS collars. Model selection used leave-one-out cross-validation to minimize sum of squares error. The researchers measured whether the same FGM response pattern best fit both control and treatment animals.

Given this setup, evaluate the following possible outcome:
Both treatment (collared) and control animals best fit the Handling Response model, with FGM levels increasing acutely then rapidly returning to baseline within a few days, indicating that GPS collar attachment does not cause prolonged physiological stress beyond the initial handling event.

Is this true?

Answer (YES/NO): NO